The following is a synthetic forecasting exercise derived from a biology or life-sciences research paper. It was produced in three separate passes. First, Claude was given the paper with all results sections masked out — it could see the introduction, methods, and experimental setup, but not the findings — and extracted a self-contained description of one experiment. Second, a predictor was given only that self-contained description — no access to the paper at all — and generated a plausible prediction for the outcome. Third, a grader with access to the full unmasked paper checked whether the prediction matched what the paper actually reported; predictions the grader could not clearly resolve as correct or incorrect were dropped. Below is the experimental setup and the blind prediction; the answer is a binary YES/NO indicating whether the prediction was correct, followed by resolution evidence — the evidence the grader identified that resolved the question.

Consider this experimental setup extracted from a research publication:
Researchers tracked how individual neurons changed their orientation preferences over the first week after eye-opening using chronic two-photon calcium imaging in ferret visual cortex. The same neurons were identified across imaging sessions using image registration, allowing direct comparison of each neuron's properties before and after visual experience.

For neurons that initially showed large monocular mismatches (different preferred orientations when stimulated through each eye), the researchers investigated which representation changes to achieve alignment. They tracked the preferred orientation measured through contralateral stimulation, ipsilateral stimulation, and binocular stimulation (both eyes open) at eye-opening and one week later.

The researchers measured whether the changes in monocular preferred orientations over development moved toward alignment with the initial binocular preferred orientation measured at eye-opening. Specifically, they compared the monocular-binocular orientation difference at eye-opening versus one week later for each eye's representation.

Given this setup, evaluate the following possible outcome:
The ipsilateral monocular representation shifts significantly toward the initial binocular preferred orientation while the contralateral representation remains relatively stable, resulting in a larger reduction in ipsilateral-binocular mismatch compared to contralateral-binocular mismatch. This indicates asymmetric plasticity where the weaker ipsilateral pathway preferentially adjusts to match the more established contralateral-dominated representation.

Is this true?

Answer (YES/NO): NO